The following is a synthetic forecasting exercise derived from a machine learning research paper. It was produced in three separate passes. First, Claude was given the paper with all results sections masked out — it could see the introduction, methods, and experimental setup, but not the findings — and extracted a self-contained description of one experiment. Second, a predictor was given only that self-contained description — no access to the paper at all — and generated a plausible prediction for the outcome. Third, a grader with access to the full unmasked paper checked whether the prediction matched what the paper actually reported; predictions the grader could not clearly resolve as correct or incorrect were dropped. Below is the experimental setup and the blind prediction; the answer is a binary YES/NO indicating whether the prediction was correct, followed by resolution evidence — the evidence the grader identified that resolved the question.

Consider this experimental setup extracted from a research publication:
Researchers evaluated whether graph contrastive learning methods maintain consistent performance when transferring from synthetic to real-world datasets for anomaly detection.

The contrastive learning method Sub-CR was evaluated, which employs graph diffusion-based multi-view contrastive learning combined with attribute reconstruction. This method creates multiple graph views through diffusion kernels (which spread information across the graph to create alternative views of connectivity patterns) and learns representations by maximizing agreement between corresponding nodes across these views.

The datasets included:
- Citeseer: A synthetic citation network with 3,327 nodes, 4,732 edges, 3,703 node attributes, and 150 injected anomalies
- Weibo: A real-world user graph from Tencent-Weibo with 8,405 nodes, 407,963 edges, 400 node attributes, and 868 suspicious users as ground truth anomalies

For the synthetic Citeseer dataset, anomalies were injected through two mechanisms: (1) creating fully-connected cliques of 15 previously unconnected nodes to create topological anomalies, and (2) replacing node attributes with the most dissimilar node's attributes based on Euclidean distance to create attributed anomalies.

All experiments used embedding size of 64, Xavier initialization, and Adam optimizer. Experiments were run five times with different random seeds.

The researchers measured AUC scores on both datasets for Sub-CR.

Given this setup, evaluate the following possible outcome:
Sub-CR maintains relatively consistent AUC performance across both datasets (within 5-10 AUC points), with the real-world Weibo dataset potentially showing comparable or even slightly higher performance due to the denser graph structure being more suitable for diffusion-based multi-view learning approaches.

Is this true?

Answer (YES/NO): NO